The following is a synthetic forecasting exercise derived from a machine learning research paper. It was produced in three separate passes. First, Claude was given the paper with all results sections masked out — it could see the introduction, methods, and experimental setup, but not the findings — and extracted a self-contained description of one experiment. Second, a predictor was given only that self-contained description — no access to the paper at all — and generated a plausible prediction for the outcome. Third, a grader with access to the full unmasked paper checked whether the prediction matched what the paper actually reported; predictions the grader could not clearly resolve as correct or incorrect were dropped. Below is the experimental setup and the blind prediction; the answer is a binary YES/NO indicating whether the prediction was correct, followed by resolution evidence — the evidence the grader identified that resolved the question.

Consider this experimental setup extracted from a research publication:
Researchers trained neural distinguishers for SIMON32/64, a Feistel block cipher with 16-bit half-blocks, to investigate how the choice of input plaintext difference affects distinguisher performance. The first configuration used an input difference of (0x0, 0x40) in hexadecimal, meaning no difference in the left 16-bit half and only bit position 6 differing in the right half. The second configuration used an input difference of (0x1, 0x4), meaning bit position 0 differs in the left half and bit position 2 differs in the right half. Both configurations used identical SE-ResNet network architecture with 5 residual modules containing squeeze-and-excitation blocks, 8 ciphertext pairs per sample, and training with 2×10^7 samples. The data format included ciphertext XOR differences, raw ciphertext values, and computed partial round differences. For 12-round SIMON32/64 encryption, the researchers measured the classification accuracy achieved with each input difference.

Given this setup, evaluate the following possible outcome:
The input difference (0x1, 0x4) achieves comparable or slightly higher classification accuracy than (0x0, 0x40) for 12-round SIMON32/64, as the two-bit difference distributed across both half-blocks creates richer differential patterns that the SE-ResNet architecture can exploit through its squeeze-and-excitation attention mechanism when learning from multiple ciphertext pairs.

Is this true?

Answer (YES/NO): YES